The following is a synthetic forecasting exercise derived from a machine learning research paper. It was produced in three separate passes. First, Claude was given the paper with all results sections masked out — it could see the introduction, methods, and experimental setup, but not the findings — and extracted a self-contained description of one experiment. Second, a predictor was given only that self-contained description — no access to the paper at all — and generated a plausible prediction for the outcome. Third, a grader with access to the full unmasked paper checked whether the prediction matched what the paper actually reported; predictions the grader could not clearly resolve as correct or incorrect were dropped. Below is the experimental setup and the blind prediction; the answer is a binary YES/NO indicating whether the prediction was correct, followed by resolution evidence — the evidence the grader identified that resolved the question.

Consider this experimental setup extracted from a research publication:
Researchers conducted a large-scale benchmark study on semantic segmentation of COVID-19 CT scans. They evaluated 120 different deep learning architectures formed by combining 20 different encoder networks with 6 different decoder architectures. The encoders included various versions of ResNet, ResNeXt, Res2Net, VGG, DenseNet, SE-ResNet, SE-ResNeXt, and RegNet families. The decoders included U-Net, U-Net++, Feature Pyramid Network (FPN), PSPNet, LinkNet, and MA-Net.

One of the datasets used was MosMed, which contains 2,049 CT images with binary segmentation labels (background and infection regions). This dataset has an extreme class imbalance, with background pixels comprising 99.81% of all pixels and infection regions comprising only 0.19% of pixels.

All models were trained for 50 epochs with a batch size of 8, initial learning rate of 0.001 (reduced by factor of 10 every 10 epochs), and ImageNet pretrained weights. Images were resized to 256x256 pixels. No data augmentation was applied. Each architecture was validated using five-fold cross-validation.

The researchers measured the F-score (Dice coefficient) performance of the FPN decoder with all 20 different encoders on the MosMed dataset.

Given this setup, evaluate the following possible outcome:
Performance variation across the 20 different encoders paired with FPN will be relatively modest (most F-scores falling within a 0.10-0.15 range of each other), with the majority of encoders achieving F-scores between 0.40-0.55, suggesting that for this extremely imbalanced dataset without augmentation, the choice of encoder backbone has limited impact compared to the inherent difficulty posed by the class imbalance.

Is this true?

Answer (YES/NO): NO